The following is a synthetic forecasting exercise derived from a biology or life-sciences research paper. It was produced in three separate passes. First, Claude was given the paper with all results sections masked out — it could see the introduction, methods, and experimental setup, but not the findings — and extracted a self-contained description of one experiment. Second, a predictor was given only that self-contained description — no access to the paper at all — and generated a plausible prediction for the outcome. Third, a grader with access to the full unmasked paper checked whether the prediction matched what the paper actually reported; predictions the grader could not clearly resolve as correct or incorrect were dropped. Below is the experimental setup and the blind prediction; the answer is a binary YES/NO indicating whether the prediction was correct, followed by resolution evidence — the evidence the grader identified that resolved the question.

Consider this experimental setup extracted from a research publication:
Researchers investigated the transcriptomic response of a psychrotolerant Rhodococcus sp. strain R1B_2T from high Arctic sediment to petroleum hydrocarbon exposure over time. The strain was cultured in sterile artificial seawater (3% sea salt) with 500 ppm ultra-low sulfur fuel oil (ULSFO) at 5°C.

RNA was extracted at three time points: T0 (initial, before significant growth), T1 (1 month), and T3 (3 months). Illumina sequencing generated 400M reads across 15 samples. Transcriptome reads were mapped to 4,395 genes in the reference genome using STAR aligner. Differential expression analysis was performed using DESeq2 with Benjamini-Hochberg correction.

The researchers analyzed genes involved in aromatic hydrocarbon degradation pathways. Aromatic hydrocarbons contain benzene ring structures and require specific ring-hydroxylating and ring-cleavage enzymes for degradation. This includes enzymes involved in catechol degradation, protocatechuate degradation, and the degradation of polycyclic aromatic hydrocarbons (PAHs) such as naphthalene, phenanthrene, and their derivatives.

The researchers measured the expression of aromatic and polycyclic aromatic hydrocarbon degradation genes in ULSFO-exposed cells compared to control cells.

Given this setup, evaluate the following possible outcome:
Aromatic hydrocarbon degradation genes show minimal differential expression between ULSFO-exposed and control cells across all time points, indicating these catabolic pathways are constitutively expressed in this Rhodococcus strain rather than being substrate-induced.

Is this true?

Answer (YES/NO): NO